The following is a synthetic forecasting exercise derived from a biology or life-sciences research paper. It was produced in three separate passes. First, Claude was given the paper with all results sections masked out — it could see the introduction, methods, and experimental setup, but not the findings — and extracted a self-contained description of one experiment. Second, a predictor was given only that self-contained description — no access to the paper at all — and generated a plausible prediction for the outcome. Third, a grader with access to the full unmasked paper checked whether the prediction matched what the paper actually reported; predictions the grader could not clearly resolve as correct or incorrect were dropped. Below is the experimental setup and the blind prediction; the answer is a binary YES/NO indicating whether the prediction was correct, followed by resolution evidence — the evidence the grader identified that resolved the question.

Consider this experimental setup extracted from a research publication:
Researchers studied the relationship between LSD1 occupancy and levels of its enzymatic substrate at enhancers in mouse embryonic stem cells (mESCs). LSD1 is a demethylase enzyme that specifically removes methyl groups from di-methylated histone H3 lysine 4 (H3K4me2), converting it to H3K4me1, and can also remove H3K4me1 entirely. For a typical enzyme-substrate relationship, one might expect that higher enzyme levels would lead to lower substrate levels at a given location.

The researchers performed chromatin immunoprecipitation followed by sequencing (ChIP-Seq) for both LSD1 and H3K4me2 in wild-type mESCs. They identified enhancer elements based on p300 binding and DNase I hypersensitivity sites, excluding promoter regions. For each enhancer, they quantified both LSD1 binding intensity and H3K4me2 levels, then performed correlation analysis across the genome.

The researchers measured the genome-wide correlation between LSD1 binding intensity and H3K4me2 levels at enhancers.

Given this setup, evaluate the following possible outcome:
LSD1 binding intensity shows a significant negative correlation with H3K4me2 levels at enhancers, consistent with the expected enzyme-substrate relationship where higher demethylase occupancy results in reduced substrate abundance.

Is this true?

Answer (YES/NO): NO